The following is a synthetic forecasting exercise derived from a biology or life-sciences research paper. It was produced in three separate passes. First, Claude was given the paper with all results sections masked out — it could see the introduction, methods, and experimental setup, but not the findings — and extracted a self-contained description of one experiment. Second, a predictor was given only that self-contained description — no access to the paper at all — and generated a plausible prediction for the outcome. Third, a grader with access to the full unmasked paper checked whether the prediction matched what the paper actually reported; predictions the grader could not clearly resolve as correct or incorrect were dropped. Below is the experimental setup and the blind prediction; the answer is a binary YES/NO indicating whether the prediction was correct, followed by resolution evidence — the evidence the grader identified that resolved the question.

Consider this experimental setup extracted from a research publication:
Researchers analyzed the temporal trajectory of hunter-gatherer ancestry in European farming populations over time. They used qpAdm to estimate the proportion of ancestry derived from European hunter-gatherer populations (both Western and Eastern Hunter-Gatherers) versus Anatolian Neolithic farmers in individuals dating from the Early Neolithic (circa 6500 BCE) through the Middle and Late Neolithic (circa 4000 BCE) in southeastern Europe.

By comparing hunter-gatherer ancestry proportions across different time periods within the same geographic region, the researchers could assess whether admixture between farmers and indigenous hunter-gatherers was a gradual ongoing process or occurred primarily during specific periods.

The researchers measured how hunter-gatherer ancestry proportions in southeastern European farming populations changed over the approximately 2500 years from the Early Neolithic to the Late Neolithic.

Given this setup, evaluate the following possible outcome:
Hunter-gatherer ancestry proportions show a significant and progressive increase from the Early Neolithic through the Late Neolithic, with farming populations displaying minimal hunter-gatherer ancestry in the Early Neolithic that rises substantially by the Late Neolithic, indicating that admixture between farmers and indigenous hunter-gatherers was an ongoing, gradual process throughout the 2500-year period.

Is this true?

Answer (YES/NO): NO